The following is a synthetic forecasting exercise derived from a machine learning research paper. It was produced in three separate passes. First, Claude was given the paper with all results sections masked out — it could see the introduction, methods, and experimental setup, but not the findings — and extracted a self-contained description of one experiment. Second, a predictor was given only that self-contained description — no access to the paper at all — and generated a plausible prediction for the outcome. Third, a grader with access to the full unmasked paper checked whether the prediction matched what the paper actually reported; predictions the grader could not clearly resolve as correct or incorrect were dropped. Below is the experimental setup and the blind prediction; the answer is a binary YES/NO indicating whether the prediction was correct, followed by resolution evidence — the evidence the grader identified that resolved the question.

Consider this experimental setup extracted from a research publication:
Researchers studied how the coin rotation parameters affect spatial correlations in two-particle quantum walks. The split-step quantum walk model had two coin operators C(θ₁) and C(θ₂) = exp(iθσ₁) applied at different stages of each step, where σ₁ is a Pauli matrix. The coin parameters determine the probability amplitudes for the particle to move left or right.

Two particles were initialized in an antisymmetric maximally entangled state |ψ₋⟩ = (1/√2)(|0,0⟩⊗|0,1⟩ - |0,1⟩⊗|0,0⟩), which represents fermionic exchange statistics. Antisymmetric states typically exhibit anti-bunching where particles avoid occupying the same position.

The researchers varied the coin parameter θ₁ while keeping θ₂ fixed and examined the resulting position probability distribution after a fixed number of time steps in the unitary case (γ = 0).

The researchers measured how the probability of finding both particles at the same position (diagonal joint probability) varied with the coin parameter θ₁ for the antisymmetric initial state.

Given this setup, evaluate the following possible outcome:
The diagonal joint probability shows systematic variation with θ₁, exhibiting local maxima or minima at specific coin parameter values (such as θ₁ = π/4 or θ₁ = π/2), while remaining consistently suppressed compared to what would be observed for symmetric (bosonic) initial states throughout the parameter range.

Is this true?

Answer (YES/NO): NO